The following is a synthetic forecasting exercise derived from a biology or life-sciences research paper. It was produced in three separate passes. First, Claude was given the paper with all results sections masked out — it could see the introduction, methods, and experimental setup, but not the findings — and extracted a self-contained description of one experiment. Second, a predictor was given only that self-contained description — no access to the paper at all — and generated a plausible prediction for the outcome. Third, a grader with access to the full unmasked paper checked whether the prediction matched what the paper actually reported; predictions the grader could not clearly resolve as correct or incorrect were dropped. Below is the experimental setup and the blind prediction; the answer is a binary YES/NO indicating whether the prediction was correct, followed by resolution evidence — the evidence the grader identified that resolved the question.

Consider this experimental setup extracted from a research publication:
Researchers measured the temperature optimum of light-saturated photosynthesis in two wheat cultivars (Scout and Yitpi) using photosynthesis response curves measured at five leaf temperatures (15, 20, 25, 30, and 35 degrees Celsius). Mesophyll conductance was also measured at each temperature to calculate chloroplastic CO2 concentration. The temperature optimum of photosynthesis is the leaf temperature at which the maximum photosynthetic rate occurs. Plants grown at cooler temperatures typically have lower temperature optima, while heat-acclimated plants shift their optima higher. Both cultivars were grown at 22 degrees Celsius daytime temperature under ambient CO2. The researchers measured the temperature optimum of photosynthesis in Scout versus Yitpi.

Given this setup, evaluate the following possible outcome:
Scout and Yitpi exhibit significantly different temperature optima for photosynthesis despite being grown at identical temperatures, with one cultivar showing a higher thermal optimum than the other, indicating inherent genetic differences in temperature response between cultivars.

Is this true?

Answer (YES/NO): NO